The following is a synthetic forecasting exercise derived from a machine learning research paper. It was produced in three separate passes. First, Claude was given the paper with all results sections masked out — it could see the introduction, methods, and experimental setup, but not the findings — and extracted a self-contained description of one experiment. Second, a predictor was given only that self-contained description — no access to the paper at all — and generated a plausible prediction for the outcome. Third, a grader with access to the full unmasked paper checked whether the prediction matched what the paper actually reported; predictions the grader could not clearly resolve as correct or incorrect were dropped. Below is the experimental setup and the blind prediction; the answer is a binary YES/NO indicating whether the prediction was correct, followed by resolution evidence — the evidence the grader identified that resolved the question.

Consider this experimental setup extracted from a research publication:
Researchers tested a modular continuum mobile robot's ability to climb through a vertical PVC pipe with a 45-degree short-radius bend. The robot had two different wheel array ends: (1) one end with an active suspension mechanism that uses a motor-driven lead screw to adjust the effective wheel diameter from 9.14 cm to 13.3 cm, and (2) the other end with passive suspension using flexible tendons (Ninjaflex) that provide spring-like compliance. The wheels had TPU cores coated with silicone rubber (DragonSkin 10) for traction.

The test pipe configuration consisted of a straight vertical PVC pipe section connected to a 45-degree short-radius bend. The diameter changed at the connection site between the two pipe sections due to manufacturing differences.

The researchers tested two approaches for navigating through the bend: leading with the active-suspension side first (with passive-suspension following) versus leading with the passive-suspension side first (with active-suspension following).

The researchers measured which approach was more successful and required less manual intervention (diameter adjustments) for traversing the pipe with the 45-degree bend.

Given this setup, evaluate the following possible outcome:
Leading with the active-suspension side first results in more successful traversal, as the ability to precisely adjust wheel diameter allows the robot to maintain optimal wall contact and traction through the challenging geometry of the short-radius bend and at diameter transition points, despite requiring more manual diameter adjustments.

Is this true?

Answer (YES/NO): NO